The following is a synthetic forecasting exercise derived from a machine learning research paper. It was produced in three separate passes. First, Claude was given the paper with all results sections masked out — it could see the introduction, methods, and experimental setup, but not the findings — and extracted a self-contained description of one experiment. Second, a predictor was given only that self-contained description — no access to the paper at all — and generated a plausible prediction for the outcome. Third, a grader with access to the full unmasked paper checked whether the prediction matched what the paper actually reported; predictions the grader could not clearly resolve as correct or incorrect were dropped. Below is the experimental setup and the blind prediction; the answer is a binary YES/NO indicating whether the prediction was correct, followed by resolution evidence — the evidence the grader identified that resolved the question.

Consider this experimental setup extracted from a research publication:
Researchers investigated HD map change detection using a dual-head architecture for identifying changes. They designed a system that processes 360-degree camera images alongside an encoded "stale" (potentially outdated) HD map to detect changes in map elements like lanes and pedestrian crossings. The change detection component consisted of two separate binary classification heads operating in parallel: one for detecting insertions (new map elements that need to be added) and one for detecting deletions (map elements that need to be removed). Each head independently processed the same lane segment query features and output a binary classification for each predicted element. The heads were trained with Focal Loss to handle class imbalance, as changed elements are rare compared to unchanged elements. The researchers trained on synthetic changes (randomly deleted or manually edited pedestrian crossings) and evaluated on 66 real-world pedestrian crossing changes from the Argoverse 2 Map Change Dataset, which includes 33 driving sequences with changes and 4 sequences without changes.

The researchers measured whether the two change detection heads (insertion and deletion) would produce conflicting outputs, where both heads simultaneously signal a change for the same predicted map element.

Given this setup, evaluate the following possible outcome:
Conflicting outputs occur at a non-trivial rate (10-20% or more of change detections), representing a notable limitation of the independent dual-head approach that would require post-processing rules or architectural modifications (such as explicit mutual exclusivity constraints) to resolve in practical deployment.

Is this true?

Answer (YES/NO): NO